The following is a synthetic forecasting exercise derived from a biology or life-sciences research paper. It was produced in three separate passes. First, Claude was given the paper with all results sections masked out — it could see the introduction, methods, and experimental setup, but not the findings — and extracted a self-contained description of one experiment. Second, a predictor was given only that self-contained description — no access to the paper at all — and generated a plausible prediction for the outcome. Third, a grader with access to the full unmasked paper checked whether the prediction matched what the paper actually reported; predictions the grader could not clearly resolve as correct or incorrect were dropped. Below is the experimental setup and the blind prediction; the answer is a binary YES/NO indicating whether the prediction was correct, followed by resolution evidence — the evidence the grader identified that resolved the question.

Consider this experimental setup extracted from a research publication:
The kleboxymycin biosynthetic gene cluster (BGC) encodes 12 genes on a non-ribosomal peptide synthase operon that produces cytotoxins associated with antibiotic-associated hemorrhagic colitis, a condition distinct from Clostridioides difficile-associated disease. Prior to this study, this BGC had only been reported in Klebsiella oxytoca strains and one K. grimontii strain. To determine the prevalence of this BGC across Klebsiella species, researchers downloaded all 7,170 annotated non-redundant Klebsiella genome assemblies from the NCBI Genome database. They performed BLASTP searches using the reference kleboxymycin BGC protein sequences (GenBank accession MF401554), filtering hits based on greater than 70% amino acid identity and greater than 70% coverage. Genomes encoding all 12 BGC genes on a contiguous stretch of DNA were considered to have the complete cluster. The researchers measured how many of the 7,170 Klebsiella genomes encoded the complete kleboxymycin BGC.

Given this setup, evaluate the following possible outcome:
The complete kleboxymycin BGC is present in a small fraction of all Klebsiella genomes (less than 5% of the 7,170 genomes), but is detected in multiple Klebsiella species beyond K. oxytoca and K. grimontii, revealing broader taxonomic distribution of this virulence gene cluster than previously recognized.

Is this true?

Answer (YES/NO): YES